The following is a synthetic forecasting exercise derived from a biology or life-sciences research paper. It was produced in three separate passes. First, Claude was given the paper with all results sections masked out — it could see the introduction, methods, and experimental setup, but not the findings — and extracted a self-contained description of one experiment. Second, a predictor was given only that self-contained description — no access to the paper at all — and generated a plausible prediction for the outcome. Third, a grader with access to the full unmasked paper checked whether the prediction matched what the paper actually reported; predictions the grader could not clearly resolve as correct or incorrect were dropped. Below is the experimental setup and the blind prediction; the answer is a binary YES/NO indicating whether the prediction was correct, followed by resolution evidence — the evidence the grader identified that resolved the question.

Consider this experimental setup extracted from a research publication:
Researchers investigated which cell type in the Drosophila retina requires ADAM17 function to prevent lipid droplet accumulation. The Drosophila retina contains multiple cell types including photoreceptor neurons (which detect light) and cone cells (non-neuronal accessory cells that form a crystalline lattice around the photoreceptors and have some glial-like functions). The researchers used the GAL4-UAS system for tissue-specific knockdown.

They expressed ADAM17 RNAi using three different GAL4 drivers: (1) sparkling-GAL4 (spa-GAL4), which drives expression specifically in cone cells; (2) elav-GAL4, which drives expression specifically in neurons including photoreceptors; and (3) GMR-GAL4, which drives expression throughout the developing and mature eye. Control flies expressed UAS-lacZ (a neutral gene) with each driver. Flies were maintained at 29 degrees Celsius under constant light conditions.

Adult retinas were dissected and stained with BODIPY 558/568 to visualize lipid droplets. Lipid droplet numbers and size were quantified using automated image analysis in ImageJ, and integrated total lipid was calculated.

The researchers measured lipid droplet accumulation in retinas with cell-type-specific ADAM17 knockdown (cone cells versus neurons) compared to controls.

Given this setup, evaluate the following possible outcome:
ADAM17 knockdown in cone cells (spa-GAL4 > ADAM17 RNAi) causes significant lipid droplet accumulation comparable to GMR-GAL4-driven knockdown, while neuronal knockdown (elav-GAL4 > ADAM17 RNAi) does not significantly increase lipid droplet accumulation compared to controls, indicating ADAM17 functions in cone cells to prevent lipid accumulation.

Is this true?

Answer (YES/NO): YES